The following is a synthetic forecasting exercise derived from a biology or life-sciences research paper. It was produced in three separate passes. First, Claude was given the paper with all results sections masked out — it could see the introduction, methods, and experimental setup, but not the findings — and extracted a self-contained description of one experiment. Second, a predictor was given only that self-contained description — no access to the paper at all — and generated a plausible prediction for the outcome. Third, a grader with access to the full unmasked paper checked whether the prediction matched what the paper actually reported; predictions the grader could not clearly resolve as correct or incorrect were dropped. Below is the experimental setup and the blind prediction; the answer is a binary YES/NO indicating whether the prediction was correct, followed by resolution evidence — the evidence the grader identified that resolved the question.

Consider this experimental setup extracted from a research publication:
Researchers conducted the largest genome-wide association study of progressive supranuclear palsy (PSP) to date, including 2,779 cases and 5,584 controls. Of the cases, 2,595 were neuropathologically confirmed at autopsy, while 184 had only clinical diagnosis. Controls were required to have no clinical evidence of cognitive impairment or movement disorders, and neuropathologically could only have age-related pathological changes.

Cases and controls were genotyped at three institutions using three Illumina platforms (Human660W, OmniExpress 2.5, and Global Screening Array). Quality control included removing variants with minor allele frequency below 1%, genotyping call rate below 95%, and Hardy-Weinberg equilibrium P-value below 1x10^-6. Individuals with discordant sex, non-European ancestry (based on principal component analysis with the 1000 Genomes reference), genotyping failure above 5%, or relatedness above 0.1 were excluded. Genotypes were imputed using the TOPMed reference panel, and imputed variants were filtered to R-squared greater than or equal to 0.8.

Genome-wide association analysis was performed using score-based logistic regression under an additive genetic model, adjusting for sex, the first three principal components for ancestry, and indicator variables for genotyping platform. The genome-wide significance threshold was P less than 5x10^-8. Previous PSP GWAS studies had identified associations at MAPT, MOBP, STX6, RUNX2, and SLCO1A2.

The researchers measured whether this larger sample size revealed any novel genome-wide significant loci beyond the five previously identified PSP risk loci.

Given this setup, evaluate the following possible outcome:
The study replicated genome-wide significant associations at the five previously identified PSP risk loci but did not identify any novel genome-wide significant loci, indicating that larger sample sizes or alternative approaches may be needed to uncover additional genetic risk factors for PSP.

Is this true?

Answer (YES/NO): NO